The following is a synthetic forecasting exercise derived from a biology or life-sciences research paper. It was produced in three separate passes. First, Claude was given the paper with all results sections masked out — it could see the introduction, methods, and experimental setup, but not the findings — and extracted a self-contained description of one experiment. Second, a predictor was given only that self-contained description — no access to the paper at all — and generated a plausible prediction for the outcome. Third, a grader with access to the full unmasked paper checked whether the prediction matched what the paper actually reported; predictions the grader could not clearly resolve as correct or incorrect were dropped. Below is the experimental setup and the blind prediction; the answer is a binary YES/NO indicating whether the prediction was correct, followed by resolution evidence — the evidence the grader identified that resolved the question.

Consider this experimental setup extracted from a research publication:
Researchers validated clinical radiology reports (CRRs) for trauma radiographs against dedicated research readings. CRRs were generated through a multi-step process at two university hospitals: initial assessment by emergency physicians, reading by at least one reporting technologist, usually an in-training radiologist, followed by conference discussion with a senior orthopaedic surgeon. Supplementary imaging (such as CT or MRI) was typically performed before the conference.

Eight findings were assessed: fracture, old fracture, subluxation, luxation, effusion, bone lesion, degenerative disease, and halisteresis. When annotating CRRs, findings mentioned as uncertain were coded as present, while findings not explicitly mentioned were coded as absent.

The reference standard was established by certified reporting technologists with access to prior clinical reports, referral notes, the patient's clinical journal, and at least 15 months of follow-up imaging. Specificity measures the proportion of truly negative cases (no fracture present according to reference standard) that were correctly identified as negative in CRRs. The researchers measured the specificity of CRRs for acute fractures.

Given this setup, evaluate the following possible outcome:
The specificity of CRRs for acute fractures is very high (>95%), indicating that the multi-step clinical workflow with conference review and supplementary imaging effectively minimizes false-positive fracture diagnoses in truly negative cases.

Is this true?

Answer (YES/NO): YES